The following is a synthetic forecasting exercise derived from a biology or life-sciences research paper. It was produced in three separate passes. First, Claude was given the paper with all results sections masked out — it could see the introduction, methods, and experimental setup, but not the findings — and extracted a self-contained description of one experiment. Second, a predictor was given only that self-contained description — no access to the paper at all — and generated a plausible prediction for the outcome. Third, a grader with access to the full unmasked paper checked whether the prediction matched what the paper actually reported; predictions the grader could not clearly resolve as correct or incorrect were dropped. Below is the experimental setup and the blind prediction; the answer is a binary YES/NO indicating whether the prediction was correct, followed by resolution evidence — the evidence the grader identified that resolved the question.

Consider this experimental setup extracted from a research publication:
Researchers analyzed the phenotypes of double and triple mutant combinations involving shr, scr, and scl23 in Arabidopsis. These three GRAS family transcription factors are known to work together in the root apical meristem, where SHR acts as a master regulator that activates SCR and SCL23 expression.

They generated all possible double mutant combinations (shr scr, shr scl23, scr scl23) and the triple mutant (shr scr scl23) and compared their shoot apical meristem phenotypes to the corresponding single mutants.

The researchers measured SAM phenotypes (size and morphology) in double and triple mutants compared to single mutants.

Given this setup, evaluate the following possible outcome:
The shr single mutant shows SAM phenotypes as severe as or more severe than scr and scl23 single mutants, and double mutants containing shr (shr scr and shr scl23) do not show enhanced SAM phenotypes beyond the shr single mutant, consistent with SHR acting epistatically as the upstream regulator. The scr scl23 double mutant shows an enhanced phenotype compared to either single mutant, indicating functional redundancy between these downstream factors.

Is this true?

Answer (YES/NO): YES